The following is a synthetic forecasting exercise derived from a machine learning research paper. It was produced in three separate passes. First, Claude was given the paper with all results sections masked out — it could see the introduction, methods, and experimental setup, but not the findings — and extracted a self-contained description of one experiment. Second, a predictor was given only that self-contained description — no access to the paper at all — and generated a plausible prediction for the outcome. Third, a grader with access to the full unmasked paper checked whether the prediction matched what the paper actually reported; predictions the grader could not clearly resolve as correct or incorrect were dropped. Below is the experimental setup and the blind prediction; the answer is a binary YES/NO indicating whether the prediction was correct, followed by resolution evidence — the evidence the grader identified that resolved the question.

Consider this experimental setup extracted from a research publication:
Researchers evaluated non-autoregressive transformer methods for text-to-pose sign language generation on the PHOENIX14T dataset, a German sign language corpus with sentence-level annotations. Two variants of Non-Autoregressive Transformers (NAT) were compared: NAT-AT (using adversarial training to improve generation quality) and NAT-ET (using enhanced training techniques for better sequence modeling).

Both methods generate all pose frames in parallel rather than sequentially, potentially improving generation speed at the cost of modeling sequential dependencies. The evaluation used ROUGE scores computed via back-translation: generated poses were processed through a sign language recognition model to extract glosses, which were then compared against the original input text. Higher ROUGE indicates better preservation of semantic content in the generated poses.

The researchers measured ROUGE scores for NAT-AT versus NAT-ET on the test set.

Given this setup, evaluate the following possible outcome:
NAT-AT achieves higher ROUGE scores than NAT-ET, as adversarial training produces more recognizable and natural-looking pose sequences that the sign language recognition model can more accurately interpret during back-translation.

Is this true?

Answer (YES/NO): NO